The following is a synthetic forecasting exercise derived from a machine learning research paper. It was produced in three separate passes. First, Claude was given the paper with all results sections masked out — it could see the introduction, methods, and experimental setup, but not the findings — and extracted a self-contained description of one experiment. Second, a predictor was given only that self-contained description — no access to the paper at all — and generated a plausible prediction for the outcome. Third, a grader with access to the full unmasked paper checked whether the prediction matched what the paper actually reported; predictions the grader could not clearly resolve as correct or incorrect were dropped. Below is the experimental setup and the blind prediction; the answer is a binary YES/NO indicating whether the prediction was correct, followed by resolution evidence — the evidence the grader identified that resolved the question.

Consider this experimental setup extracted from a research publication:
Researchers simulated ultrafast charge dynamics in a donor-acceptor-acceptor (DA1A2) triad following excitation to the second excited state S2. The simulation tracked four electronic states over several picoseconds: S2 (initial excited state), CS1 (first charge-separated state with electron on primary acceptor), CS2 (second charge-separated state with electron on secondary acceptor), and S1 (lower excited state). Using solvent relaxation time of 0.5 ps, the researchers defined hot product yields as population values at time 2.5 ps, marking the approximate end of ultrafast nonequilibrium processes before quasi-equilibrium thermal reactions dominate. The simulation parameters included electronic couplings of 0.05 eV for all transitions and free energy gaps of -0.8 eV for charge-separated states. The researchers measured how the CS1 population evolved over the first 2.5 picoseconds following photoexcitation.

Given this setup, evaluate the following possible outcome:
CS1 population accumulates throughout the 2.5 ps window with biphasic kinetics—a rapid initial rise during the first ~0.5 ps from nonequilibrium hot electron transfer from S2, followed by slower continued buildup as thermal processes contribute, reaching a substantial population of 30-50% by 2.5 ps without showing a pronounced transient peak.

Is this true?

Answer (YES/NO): NO